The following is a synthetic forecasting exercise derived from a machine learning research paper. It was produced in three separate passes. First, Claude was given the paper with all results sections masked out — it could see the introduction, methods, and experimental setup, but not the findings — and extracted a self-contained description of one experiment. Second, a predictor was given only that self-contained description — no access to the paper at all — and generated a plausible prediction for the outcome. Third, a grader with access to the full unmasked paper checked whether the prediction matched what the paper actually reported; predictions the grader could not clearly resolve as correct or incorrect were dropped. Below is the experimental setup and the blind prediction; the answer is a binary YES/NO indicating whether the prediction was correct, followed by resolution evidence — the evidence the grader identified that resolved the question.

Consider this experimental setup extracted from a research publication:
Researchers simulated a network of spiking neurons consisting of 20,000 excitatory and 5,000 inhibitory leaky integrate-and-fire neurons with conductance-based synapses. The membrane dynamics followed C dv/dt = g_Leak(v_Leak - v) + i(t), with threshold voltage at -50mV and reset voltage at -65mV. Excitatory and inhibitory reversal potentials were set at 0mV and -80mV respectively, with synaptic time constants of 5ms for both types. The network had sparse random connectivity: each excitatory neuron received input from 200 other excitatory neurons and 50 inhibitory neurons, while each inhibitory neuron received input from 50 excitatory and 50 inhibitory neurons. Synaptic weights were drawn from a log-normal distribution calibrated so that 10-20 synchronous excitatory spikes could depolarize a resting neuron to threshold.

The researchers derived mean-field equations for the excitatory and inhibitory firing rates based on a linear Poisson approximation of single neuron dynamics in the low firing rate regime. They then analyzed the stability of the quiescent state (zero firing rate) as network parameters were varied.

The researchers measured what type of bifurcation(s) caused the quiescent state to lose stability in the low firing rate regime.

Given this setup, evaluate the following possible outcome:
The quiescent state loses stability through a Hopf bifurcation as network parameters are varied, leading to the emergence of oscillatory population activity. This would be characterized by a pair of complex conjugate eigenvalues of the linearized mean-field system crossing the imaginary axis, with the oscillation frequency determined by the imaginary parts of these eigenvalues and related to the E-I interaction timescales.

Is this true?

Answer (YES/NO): NO